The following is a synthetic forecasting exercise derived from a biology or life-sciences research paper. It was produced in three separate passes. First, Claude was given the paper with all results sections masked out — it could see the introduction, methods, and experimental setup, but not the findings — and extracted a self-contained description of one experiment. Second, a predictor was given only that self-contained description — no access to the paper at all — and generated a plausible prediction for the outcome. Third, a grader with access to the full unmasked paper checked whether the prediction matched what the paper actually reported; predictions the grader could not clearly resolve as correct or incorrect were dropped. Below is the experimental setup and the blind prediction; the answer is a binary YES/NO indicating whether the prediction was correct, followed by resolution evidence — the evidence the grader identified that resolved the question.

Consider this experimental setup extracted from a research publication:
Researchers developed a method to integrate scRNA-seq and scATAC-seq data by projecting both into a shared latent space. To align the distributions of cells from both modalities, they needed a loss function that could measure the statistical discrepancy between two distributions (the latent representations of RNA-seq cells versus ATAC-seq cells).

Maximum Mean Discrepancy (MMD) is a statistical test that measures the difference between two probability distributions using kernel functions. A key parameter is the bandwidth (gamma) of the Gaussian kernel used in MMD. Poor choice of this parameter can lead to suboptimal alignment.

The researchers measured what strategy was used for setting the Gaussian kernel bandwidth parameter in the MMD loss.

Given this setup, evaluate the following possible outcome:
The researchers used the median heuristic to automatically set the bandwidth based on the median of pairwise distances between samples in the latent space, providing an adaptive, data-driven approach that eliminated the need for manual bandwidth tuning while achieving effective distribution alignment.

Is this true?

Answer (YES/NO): NO